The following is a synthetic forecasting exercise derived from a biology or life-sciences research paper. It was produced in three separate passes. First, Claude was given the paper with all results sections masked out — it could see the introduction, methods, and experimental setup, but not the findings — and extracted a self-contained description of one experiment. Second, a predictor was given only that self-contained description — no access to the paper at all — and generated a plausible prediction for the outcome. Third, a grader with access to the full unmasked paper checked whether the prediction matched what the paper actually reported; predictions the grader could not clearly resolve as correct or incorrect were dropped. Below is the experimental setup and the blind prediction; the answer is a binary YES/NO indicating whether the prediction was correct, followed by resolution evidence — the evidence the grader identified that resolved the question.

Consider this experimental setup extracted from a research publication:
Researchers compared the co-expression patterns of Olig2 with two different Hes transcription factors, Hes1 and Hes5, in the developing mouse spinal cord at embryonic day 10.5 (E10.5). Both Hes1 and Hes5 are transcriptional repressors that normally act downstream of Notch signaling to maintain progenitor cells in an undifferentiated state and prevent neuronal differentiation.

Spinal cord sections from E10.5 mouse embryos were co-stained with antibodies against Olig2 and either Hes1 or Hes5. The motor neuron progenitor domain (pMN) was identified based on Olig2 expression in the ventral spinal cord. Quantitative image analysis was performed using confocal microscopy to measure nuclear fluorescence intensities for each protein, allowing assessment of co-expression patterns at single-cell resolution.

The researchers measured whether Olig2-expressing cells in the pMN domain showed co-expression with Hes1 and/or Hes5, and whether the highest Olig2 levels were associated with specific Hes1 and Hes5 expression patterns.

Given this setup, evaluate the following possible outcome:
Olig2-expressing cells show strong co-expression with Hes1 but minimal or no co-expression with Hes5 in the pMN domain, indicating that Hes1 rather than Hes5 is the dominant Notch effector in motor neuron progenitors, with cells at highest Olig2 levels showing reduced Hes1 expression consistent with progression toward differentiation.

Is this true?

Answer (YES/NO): NO